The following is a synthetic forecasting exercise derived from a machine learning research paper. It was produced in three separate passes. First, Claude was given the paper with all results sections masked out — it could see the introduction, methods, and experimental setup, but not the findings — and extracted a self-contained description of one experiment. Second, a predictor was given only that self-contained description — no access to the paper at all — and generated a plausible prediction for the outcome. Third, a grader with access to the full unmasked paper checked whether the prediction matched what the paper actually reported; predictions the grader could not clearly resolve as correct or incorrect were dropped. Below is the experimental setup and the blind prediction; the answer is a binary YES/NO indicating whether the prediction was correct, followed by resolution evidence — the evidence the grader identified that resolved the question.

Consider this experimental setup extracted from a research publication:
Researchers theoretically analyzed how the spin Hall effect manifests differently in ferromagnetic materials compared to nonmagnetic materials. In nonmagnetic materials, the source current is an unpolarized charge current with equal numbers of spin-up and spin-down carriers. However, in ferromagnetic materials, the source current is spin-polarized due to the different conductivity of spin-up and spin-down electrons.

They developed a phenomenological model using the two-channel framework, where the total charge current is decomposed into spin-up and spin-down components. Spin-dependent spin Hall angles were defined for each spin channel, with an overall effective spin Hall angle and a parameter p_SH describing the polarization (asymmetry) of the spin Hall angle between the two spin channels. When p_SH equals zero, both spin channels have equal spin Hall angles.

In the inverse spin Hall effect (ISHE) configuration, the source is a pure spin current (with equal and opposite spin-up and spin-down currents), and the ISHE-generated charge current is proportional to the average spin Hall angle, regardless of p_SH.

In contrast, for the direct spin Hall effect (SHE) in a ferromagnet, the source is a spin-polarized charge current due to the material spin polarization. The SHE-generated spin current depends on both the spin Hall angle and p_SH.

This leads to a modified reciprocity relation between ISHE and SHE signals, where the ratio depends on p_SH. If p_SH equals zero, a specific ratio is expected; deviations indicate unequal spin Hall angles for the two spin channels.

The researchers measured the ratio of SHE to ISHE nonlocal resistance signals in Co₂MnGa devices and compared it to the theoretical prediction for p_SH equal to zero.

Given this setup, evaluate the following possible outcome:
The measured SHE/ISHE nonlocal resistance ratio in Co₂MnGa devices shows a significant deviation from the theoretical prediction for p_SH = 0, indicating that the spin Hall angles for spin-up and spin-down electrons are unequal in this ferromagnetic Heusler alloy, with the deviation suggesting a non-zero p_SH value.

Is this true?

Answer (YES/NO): YES